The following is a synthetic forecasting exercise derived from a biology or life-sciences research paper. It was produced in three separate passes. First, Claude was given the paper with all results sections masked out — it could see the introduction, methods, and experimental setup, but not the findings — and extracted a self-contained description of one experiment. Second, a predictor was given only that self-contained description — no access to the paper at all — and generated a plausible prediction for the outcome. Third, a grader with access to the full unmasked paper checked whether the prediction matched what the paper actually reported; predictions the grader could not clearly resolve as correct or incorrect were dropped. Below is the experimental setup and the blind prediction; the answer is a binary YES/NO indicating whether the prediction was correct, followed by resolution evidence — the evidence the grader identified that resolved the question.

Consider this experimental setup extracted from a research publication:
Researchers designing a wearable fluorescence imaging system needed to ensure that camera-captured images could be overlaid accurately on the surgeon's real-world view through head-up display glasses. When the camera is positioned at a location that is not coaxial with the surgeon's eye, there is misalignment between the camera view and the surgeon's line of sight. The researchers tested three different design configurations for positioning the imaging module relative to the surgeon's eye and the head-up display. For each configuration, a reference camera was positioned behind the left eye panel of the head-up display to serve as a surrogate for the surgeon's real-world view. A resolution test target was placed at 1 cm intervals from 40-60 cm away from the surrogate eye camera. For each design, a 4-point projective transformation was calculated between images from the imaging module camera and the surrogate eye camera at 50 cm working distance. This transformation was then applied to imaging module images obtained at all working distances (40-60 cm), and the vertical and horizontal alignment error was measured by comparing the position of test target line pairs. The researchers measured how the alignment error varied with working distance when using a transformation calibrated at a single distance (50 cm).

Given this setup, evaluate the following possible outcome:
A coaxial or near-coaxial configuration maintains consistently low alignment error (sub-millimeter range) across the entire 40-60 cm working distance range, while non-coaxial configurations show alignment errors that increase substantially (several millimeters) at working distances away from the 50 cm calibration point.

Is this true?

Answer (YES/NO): YES